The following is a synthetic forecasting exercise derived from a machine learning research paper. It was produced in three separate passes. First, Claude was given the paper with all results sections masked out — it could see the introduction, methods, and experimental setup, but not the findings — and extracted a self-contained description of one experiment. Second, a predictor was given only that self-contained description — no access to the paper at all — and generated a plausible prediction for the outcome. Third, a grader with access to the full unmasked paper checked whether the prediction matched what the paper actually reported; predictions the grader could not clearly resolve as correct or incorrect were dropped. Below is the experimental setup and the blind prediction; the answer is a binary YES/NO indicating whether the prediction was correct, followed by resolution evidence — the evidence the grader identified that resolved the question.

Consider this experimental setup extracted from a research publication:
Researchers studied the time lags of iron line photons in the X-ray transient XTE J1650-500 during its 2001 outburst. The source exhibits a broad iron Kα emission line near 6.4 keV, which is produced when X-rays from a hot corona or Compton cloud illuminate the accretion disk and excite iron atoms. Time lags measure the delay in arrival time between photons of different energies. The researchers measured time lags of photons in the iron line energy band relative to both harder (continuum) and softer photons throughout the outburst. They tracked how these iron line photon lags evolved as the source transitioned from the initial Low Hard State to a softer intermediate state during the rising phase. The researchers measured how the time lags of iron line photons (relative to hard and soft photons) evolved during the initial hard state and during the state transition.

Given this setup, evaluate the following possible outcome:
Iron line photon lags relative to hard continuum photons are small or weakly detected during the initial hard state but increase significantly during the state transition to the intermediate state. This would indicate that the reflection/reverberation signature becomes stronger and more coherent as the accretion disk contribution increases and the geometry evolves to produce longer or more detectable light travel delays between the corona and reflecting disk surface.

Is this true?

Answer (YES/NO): NO